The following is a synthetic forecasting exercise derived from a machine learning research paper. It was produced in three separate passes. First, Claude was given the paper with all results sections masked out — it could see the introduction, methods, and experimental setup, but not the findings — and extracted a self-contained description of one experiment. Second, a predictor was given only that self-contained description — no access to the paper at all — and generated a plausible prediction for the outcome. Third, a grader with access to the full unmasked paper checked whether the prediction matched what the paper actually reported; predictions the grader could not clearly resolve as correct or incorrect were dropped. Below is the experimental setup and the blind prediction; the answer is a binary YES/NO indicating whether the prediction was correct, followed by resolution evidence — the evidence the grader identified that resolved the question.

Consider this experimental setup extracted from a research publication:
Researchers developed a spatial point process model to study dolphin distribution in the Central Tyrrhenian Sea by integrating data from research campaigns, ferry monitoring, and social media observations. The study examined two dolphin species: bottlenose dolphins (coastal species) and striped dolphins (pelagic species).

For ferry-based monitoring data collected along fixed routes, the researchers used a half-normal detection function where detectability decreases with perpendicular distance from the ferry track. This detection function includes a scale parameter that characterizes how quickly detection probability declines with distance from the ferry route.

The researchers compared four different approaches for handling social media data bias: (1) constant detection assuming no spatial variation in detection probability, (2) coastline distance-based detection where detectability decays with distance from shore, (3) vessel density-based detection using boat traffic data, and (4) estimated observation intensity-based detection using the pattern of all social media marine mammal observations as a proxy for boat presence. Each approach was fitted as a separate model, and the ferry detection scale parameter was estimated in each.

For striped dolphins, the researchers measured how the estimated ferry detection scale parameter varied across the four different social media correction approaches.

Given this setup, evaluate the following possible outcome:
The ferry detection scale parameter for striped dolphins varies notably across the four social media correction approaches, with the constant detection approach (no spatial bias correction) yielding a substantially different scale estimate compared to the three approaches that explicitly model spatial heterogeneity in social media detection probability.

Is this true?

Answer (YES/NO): NO